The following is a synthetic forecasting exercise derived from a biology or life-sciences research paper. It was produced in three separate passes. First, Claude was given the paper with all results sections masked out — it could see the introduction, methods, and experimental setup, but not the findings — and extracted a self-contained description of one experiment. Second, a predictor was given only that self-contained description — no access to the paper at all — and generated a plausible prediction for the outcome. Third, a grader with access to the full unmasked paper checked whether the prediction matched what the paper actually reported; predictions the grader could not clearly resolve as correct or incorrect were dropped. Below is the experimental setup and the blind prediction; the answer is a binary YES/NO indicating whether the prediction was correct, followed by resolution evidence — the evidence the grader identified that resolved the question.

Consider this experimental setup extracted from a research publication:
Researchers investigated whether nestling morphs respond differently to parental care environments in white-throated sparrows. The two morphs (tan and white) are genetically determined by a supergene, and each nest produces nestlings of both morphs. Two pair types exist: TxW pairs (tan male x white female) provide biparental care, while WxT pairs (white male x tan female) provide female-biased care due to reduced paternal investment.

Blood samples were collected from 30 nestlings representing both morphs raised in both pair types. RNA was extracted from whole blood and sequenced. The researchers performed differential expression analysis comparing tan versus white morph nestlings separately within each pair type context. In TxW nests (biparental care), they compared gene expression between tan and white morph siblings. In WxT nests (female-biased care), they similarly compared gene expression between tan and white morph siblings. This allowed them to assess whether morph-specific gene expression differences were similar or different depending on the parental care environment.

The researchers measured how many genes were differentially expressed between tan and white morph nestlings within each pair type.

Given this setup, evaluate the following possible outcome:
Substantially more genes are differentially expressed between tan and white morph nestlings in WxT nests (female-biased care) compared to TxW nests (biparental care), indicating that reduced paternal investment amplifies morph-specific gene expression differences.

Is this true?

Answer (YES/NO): YES